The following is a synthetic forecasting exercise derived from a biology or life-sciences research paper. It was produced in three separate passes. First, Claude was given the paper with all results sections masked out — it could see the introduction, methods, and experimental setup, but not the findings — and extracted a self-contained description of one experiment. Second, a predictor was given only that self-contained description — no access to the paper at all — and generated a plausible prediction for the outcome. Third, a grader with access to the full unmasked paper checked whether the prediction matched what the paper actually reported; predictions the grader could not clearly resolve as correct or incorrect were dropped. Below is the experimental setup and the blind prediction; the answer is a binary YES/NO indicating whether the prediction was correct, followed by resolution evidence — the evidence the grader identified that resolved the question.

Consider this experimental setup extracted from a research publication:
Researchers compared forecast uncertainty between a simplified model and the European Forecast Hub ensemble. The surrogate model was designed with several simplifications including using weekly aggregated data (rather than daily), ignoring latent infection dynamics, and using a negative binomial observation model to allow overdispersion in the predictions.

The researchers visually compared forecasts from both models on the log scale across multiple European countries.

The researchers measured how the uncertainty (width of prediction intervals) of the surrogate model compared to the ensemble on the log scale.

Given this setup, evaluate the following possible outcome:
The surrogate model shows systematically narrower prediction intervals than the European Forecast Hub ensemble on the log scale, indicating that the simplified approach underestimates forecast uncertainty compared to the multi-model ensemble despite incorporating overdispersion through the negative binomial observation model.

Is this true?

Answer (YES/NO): NO